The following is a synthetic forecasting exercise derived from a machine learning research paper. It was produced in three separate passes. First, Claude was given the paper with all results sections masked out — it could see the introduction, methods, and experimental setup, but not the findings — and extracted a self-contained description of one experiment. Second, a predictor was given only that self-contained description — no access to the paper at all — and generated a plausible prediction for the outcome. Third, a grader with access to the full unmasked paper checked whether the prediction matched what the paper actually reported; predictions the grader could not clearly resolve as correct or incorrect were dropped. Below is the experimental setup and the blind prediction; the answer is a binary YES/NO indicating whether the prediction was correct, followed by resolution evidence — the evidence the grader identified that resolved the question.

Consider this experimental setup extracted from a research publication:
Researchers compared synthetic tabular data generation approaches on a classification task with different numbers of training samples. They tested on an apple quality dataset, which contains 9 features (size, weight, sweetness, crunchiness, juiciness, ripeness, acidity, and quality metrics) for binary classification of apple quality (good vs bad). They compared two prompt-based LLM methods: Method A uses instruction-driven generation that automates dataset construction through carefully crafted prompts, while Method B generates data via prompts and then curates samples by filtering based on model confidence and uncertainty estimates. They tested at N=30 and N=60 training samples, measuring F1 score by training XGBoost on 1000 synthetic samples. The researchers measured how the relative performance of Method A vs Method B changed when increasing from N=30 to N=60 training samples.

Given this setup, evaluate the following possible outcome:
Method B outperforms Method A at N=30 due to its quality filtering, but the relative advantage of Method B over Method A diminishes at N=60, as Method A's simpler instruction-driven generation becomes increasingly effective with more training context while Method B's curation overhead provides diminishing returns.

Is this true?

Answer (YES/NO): YES